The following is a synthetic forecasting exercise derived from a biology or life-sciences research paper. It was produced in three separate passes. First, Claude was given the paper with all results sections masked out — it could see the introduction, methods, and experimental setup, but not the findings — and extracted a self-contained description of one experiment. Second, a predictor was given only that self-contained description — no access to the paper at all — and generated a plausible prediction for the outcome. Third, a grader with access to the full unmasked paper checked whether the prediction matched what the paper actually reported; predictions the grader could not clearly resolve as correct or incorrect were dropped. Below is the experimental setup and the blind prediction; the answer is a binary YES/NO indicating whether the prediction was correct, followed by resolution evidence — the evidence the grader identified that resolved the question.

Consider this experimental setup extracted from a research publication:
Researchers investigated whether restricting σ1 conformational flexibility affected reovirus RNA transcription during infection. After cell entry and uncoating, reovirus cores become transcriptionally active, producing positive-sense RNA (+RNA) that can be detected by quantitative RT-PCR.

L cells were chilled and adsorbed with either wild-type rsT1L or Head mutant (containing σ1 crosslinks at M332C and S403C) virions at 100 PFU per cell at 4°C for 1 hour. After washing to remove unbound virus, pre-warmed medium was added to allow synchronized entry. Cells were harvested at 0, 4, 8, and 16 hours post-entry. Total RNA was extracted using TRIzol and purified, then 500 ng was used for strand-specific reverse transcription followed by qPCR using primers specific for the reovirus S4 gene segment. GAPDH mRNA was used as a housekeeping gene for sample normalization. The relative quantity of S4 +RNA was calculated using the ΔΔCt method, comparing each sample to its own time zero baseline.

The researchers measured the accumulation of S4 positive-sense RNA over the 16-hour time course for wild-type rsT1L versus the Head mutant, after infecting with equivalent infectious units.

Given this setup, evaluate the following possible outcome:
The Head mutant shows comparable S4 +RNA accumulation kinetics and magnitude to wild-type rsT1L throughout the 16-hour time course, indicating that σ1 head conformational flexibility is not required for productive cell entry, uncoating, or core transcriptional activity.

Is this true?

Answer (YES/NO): YES